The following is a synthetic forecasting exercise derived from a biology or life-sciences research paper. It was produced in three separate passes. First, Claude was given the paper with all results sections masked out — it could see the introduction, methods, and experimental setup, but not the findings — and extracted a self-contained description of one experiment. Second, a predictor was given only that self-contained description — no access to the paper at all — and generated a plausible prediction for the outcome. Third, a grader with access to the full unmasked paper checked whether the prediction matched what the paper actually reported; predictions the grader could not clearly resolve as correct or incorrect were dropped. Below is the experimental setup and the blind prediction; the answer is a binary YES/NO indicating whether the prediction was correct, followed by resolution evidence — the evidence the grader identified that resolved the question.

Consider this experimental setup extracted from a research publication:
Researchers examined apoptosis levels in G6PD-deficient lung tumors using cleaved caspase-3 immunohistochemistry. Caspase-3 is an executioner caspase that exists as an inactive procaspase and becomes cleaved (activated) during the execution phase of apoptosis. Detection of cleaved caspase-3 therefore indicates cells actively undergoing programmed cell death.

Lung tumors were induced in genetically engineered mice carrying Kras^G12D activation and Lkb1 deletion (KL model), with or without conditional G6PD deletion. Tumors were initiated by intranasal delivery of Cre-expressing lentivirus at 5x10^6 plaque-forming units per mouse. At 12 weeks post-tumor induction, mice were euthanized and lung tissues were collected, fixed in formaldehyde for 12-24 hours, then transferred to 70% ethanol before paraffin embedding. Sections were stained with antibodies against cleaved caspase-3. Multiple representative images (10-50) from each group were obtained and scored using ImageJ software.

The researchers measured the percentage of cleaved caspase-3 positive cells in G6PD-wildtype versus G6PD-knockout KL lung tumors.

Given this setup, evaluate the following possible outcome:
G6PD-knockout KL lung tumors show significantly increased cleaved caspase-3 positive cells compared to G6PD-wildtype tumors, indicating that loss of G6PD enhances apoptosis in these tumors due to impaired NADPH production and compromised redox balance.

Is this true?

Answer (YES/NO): YES